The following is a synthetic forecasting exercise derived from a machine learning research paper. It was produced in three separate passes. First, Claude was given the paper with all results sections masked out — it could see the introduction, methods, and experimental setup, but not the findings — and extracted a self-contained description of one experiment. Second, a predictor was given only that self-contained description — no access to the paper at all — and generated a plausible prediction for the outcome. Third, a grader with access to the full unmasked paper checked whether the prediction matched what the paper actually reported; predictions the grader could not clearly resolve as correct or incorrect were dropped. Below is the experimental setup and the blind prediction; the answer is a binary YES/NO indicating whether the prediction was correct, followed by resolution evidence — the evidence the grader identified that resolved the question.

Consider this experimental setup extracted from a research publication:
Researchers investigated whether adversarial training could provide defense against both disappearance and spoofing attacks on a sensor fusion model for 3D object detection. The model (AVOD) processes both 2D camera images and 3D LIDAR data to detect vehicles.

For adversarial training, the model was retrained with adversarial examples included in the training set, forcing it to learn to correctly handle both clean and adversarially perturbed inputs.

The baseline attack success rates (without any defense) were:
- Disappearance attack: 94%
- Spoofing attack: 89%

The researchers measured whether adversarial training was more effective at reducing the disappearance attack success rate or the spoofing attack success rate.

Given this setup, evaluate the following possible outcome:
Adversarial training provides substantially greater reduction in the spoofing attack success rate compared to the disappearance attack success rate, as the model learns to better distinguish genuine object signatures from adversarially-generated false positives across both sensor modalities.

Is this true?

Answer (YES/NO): YES